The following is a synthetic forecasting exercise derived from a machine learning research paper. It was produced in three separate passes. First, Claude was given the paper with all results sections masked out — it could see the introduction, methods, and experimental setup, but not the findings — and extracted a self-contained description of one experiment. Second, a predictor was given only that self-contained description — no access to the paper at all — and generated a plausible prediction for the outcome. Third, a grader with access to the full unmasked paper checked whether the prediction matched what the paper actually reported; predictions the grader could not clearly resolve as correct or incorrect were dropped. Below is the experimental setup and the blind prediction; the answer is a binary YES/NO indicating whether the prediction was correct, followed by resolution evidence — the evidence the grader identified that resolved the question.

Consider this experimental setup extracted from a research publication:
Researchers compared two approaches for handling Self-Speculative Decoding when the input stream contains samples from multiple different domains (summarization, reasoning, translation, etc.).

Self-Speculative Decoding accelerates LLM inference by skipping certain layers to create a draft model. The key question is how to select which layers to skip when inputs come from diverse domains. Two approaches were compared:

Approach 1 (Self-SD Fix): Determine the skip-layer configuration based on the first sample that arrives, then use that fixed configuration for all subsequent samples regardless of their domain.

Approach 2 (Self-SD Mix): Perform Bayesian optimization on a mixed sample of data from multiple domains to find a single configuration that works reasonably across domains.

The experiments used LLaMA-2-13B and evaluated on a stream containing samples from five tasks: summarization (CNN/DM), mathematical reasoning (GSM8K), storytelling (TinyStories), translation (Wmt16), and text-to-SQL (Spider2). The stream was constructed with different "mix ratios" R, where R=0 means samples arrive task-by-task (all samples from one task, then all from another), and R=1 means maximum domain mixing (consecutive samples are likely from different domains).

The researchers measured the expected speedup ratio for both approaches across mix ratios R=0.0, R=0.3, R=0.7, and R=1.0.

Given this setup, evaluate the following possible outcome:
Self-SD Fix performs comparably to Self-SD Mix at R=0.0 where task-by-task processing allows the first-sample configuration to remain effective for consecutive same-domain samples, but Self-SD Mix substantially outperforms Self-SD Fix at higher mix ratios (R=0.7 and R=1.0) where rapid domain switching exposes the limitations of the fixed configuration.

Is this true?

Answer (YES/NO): NO